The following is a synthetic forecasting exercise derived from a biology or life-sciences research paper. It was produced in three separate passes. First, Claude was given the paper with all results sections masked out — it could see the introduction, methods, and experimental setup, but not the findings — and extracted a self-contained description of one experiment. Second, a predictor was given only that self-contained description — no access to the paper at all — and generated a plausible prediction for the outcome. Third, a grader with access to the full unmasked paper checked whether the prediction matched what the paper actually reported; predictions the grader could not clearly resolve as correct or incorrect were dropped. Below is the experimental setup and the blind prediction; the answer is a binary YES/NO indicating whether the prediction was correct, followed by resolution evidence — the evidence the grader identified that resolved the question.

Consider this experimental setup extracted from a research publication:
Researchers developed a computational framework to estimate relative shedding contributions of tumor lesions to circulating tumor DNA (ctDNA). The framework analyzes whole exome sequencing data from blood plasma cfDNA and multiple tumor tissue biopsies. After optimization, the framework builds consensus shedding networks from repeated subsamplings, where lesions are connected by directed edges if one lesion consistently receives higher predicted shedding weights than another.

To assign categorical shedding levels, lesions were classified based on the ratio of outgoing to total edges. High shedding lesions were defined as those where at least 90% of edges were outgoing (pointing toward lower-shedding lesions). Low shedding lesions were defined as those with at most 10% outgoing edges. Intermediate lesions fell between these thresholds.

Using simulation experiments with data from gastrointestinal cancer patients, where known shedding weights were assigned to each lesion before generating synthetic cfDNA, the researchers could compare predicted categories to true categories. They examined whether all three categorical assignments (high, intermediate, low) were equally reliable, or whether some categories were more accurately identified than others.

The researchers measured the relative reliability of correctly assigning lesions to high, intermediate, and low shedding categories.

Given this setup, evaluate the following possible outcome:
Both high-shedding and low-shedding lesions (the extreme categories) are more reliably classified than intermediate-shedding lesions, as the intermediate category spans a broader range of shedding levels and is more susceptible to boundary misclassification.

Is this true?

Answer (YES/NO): NO